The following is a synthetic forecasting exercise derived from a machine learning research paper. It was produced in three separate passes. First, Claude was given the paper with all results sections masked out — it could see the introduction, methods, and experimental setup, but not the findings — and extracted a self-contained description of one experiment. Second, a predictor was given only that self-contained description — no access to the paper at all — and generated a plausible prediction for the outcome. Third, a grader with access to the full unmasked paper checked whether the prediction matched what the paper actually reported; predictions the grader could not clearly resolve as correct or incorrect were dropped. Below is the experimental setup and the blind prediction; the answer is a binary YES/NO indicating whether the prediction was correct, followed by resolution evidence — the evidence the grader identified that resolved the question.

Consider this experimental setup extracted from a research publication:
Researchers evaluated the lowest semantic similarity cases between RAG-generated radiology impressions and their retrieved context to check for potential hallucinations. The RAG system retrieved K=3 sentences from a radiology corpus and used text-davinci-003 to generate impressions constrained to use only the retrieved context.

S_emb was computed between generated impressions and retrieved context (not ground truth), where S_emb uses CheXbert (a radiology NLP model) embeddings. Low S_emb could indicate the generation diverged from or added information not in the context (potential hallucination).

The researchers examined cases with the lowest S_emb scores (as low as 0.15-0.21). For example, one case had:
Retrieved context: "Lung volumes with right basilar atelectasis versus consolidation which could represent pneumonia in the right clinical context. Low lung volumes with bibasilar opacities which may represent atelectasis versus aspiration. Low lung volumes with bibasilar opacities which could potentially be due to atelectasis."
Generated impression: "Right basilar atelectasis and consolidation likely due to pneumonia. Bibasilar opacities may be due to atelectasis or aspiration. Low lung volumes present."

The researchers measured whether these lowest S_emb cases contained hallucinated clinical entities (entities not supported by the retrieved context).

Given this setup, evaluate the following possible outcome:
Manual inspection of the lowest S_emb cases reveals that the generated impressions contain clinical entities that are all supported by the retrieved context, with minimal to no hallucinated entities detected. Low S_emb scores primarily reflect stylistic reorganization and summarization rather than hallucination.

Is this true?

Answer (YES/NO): YES